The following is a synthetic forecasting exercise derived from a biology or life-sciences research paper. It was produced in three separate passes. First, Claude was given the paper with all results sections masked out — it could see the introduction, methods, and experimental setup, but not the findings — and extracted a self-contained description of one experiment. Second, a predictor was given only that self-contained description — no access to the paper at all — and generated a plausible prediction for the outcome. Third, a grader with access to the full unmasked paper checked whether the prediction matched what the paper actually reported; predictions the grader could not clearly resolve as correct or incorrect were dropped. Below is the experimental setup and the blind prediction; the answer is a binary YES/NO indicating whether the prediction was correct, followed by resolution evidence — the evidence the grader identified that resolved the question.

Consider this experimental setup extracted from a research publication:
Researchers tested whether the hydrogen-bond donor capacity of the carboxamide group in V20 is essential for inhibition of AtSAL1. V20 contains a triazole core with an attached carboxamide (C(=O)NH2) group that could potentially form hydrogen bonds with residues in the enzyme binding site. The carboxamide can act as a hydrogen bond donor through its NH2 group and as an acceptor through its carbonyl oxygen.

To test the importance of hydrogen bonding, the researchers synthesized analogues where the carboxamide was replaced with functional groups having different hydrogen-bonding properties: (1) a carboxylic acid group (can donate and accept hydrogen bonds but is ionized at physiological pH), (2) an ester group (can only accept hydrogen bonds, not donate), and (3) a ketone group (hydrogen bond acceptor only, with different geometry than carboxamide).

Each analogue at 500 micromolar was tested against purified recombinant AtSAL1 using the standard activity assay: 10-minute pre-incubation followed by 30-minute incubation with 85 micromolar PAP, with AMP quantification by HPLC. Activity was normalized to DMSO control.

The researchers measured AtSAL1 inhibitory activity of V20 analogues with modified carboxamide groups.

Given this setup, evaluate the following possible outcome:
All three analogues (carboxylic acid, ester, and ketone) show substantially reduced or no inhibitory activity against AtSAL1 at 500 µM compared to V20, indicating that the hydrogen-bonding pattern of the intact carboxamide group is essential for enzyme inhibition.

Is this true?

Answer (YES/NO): NO